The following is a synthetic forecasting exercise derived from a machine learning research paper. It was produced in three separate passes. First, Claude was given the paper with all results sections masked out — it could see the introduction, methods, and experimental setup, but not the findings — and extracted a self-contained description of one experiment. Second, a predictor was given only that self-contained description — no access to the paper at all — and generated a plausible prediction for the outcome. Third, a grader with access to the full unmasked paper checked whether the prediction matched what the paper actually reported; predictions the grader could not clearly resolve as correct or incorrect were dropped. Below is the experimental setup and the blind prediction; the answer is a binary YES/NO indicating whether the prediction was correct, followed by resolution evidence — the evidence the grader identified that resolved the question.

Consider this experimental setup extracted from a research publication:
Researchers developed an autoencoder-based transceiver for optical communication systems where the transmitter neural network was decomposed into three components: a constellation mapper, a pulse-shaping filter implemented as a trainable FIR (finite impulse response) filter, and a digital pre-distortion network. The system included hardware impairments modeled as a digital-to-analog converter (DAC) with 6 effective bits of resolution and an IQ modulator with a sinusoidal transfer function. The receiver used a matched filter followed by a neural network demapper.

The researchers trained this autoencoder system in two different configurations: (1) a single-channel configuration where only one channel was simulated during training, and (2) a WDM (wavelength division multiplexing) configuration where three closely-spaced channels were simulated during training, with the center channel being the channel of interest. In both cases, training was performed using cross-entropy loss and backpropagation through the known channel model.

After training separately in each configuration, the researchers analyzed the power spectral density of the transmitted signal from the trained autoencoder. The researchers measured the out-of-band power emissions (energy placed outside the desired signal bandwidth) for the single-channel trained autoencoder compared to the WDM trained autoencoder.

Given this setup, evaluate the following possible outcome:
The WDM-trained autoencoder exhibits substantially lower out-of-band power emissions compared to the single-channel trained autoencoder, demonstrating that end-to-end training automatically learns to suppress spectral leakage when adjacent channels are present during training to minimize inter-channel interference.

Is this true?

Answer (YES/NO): YES